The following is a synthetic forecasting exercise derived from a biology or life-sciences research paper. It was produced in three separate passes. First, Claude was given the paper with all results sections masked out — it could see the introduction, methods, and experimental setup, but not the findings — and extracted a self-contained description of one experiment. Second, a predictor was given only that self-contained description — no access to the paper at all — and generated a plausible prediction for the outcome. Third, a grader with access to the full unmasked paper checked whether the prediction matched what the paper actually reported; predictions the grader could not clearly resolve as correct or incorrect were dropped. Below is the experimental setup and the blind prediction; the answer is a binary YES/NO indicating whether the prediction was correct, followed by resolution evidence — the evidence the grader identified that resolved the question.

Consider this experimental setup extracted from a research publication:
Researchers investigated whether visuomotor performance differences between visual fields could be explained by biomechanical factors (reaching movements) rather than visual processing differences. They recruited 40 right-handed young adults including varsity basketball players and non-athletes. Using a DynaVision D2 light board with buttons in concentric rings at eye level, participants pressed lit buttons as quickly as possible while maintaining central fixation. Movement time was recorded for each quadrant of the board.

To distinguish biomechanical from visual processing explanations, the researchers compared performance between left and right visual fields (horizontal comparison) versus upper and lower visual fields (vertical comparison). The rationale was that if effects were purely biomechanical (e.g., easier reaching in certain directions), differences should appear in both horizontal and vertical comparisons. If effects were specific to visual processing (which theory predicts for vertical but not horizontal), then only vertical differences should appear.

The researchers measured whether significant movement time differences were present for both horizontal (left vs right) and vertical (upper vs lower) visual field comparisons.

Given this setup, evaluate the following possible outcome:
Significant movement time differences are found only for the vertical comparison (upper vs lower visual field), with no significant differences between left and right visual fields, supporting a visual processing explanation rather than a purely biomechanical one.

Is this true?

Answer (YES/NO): YES